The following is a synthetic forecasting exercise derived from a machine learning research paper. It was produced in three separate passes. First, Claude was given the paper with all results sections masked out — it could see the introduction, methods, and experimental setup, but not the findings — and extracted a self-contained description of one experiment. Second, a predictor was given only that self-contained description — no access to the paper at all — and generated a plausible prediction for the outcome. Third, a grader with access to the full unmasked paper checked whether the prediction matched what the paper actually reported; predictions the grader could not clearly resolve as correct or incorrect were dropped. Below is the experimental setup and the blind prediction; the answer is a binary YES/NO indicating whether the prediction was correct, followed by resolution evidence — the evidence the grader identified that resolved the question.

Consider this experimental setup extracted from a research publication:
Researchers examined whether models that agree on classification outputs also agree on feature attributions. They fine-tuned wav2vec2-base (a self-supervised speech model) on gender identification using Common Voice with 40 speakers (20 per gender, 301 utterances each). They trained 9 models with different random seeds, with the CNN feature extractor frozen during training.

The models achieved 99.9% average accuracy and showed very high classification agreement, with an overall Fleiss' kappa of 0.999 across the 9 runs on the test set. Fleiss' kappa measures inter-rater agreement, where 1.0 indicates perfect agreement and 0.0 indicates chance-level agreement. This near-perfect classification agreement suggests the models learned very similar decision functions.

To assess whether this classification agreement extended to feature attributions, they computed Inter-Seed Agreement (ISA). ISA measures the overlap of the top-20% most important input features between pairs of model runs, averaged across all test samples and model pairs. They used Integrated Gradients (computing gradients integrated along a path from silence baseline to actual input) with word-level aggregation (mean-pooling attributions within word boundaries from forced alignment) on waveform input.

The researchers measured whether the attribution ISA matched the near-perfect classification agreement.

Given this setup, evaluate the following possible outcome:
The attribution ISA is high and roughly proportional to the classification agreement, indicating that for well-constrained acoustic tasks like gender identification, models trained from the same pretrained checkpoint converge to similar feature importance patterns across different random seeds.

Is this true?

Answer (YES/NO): NO